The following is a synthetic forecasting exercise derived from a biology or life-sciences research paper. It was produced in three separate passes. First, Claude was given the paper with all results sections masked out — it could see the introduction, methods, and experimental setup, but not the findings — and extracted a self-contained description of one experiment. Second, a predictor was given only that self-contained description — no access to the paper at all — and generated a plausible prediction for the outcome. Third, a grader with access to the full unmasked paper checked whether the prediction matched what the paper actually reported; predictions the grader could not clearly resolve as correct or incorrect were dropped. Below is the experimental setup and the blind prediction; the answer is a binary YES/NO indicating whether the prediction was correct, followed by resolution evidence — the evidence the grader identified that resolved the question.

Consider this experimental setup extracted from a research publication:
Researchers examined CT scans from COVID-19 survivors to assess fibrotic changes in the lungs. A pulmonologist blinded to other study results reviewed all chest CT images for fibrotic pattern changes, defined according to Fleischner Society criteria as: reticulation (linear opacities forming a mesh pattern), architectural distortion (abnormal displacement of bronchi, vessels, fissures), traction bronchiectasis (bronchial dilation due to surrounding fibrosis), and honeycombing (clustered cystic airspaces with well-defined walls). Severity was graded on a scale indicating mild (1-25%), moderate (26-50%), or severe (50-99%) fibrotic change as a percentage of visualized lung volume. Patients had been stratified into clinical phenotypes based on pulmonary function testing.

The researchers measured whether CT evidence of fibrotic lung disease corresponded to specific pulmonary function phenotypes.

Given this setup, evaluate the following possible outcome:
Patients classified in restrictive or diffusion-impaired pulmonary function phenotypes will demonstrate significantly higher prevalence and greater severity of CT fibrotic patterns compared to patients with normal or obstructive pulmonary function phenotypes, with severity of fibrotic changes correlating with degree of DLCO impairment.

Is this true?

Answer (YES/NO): YES